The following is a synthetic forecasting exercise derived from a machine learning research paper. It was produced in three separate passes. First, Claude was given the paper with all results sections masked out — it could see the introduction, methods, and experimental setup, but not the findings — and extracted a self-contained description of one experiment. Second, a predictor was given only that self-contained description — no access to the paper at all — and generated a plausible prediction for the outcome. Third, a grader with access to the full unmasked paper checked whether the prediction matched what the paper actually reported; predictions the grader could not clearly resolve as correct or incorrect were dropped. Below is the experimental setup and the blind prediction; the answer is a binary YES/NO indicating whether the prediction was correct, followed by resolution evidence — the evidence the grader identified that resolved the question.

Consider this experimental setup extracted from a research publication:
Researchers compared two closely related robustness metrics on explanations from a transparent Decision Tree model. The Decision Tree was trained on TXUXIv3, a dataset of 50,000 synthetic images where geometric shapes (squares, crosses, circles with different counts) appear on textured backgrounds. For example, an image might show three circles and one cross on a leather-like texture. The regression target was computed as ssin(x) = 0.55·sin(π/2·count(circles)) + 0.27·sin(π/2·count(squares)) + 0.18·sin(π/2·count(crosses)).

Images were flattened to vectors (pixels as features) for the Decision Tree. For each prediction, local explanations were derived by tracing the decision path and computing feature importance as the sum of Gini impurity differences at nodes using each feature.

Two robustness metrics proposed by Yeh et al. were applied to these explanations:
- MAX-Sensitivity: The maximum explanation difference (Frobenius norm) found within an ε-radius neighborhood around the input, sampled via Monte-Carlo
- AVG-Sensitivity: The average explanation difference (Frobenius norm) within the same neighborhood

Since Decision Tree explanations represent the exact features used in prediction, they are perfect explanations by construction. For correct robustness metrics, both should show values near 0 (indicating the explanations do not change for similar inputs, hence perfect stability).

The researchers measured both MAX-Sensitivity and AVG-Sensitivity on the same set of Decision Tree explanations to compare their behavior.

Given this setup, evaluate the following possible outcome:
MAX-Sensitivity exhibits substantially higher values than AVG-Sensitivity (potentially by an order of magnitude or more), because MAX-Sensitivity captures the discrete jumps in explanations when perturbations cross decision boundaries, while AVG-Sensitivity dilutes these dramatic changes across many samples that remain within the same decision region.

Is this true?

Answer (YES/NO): NO